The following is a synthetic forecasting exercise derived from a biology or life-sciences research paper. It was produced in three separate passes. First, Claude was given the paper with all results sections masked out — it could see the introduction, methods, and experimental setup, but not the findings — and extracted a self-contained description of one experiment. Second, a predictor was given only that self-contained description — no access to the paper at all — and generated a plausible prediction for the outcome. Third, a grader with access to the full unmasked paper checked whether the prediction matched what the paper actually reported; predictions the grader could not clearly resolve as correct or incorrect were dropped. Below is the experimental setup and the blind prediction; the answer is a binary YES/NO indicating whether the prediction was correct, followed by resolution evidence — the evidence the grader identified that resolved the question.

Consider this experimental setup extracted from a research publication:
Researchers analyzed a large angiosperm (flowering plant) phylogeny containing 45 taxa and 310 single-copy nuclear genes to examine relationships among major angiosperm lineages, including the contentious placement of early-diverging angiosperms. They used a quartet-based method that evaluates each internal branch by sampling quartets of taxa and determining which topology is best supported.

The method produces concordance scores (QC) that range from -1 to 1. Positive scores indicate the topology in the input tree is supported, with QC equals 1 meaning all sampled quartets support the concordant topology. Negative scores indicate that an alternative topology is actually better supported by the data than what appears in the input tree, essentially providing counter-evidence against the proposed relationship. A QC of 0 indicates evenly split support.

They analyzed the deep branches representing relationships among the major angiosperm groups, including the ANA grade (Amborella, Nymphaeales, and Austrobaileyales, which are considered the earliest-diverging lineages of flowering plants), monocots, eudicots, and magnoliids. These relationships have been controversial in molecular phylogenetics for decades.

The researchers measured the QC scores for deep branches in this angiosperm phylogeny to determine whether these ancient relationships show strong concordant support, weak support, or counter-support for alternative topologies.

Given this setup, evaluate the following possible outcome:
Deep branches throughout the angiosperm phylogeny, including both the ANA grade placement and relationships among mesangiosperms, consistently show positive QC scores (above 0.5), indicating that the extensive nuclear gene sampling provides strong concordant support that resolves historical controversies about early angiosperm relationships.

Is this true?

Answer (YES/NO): NO